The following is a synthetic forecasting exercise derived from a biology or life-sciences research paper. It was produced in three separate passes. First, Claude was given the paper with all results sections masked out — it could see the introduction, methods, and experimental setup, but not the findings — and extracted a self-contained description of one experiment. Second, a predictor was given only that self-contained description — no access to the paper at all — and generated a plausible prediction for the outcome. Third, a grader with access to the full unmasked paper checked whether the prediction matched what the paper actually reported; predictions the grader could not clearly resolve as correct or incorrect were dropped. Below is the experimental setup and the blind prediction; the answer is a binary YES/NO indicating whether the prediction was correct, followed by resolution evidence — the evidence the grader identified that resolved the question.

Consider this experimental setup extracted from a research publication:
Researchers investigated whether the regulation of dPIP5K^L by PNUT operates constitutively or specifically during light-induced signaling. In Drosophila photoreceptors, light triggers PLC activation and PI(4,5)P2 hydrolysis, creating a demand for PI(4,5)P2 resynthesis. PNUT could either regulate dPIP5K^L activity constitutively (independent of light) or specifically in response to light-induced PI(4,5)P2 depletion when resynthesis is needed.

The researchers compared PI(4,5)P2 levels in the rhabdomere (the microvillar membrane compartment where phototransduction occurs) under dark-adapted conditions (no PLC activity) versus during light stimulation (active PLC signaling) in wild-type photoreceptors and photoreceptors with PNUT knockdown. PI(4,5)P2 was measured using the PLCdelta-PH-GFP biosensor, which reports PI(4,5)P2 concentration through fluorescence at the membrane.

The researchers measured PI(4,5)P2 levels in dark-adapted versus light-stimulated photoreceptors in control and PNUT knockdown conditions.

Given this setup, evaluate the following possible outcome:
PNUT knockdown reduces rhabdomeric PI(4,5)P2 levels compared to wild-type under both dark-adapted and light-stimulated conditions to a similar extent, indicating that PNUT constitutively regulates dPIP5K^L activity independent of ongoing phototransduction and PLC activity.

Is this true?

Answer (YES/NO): NO